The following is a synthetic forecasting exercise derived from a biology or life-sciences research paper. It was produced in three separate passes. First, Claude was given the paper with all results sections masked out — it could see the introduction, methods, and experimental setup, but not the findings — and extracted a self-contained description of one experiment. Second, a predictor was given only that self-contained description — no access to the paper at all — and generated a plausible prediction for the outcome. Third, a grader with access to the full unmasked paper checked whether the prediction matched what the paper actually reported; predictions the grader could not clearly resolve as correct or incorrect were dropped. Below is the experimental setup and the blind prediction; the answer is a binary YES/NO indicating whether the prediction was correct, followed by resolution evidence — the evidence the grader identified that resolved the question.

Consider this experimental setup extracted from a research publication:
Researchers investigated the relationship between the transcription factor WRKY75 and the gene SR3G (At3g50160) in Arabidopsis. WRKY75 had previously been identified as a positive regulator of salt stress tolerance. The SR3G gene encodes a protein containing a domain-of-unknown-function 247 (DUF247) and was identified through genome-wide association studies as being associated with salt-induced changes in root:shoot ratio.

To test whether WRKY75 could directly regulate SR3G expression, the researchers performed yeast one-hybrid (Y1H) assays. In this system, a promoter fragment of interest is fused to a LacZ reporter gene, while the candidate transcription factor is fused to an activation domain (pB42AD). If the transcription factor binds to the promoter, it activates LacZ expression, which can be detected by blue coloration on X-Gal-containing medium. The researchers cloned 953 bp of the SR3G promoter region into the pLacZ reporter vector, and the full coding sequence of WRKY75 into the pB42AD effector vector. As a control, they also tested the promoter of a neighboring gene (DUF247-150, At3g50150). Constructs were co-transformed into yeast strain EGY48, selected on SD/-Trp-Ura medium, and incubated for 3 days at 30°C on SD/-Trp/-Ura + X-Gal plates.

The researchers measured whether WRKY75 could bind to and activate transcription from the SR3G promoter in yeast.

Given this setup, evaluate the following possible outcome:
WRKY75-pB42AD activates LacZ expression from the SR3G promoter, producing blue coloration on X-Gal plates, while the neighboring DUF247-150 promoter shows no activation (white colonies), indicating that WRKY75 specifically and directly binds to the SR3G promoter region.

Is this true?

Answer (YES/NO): YES